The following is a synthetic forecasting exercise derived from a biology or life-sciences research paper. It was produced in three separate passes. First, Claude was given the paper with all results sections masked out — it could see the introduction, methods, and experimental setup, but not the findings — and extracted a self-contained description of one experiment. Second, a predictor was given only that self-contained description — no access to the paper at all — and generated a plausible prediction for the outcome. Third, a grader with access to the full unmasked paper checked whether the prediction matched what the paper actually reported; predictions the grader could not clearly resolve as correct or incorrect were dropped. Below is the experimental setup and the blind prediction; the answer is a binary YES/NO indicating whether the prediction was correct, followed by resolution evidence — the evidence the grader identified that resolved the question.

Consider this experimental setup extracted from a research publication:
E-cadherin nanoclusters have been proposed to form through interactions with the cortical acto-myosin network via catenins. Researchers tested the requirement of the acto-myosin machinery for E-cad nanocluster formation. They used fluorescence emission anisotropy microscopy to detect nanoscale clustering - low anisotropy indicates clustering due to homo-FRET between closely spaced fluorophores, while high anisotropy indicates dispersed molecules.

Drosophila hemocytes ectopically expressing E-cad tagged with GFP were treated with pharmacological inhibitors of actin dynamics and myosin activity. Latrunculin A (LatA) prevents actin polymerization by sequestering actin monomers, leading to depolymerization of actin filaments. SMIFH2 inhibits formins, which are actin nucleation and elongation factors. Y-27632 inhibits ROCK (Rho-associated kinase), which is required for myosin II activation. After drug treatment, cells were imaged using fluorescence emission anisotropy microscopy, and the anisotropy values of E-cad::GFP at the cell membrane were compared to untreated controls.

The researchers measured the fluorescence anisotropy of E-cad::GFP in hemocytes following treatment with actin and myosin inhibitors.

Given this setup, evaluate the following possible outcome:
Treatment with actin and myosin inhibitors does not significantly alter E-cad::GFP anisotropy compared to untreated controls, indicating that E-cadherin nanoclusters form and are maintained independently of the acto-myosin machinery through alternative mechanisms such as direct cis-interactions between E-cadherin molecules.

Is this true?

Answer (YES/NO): NO